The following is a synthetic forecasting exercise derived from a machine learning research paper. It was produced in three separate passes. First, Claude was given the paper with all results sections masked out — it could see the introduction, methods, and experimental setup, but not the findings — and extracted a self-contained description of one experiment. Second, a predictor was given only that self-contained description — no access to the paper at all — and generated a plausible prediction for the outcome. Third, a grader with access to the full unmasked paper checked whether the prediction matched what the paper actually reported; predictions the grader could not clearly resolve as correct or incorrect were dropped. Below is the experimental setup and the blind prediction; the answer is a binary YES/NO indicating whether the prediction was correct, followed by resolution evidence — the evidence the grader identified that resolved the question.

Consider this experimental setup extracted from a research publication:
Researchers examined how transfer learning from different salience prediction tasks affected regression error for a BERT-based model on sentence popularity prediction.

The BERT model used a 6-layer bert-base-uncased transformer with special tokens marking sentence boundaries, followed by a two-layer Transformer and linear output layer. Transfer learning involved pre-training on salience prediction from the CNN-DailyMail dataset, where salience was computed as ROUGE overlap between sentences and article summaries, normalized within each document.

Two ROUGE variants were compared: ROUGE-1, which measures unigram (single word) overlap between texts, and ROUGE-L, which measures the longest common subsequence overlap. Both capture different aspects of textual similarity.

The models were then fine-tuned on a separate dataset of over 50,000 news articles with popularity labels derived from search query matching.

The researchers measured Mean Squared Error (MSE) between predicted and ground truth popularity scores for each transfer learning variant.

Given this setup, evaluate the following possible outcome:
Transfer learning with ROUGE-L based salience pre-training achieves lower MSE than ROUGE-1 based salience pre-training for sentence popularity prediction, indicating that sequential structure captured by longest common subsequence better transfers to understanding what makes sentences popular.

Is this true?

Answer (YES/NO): NO